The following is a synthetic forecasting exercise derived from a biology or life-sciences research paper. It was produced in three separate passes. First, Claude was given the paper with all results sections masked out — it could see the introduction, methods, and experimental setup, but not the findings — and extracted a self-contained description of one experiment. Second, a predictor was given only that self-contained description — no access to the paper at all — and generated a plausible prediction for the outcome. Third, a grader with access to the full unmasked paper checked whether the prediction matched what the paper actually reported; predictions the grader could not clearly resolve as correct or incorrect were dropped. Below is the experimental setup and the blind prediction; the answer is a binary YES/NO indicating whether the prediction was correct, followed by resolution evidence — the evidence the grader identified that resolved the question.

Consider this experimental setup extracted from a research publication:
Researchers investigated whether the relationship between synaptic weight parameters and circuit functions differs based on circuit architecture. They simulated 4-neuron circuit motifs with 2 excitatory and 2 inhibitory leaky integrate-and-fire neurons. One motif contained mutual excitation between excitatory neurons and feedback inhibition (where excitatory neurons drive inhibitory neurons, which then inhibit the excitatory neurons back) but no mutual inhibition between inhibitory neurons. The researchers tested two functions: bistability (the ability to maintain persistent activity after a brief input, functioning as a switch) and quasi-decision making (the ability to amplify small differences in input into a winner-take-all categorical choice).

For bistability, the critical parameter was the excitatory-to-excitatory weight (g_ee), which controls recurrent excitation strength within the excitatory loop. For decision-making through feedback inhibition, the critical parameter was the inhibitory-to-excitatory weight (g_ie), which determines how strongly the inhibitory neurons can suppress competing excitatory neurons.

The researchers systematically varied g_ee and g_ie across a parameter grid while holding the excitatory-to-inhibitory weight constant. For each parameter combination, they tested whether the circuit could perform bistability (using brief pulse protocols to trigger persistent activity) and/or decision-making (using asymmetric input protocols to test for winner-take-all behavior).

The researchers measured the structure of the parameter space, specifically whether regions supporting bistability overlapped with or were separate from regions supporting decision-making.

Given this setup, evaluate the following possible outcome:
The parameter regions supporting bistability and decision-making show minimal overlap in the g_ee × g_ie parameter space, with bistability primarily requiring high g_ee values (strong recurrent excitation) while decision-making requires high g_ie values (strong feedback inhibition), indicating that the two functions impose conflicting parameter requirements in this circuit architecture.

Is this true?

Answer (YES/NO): YES